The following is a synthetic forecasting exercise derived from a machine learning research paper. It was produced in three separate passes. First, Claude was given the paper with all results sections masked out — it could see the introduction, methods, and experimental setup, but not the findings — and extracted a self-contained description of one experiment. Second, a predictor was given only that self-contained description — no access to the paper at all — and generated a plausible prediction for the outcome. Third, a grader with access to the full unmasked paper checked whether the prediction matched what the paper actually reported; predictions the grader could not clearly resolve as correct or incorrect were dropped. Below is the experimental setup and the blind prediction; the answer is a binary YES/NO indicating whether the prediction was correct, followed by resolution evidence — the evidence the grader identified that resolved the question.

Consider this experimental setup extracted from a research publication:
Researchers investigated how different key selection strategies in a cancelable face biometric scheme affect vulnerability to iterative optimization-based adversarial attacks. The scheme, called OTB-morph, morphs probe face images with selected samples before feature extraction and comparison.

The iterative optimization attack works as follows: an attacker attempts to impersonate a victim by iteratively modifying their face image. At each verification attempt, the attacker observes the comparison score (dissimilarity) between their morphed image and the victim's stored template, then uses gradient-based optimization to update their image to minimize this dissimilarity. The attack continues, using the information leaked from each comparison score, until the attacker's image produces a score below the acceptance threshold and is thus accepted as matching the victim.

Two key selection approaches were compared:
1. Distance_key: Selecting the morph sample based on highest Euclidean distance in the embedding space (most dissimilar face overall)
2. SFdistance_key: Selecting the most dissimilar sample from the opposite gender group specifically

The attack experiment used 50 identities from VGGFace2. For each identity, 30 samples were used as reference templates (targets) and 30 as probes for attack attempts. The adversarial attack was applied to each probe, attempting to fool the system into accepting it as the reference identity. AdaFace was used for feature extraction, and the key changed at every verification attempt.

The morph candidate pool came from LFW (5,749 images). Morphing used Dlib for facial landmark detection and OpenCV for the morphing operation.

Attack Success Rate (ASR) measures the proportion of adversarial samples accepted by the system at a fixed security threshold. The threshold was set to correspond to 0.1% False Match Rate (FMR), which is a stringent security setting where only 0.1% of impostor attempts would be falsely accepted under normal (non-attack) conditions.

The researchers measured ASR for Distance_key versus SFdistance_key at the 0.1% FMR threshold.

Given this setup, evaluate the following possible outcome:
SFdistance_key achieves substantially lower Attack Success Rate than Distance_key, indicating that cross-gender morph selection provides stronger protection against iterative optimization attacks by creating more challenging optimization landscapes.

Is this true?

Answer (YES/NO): NO